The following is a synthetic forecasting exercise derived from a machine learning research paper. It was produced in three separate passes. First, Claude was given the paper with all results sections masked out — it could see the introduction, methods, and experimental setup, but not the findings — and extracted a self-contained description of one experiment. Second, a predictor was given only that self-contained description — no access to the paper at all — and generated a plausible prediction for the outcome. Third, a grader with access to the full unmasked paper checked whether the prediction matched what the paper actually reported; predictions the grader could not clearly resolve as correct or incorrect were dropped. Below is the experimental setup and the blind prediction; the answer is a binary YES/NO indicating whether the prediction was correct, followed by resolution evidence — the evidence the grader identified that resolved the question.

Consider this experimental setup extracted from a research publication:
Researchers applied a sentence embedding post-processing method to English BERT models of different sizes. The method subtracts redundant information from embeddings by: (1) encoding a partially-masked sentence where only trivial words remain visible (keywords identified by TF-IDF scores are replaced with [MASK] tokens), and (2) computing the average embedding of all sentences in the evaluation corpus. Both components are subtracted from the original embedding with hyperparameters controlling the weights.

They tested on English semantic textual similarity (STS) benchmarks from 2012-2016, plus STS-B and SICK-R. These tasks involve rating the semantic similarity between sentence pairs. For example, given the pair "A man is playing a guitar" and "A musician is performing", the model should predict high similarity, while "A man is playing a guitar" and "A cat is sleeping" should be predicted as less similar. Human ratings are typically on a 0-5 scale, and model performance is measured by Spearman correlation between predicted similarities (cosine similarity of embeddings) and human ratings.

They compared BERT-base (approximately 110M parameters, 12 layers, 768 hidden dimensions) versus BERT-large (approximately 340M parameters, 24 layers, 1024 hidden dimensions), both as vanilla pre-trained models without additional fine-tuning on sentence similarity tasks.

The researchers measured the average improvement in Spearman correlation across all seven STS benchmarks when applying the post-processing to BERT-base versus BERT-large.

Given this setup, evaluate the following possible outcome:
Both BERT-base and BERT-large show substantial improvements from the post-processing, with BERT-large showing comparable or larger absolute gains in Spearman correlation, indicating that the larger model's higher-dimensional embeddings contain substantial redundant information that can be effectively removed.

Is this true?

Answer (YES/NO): YES